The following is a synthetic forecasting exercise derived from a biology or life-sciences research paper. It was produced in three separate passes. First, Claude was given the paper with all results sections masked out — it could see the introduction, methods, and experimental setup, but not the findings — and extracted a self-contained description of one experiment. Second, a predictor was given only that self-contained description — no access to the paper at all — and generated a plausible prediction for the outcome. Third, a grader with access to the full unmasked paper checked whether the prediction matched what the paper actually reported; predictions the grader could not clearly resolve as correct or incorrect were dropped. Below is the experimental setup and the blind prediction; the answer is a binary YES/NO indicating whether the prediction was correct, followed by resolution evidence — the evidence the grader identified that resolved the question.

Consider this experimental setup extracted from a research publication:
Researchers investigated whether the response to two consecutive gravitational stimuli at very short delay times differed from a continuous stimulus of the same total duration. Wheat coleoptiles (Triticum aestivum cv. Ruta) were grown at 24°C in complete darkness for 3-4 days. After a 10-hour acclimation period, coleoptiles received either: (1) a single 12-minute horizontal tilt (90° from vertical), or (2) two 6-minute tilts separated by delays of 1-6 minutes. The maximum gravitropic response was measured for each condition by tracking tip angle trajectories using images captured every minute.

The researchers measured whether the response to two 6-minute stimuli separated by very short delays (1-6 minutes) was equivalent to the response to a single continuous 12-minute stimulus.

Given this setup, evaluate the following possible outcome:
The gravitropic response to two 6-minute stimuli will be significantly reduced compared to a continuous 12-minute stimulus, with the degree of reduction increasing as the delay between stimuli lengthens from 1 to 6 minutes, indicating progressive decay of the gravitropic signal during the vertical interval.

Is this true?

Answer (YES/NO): NO